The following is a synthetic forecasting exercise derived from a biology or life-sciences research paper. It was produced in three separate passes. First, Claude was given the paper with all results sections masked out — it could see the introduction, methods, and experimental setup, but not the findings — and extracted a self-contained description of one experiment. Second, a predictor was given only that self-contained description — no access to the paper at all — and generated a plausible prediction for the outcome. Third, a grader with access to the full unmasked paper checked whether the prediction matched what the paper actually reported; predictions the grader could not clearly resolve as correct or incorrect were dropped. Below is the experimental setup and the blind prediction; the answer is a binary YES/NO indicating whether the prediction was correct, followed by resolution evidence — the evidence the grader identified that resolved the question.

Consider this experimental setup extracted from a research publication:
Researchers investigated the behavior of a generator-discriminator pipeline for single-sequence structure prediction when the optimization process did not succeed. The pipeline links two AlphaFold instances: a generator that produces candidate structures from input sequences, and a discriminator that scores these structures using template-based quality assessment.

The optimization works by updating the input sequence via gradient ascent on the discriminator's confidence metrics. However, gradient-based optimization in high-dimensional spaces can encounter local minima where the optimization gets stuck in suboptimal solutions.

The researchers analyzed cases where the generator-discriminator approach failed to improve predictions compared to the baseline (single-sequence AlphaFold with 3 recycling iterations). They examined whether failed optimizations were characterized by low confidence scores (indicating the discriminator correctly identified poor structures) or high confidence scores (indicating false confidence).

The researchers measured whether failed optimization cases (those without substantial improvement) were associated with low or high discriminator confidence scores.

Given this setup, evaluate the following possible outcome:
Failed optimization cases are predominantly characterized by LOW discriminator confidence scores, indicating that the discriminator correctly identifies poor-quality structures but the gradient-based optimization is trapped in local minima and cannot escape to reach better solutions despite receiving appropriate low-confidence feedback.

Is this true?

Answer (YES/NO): YES